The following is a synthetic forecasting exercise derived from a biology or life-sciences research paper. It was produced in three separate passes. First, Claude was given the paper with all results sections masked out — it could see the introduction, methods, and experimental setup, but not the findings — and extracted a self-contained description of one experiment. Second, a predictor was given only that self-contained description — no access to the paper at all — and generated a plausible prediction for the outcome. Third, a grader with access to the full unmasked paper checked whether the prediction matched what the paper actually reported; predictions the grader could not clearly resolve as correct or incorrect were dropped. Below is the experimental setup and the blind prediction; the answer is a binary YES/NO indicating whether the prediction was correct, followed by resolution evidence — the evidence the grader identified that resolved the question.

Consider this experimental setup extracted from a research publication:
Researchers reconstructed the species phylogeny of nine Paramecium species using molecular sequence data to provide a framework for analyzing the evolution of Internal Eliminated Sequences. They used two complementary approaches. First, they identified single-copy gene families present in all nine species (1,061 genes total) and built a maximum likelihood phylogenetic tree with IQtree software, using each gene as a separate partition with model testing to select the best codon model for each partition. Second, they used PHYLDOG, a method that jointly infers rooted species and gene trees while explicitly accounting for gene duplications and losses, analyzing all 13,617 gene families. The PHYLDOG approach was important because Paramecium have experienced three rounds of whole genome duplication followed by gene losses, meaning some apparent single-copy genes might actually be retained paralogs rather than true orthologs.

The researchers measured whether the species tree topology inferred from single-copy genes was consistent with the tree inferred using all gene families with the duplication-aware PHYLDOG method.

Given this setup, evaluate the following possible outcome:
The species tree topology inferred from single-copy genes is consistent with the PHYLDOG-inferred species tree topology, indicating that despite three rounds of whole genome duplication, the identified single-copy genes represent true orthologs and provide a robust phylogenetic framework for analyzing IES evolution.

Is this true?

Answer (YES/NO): YES